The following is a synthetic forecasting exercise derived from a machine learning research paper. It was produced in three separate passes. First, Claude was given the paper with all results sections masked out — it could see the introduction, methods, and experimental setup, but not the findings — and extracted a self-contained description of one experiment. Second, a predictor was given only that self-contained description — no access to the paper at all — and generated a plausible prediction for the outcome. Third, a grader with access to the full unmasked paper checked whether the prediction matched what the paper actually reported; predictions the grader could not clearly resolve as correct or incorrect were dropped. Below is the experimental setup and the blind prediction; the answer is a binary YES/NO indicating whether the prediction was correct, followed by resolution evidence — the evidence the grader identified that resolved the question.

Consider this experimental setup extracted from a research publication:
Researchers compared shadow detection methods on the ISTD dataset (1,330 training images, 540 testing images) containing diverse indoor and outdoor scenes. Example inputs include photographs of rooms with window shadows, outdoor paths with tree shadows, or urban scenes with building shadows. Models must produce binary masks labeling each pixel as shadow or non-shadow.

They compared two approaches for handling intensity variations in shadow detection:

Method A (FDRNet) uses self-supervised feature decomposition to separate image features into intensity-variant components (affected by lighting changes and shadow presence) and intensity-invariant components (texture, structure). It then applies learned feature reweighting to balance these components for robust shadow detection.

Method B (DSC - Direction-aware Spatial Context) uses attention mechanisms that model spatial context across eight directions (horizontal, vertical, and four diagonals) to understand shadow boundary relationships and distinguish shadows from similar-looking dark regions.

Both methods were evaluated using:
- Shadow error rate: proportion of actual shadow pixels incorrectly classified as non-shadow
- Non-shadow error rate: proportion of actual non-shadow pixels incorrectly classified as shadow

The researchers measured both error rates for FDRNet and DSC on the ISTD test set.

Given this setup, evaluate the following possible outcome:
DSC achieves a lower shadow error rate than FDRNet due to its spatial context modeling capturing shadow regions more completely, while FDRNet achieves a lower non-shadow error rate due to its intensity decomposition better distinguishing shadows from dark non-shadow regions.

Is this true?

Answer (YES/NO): NO